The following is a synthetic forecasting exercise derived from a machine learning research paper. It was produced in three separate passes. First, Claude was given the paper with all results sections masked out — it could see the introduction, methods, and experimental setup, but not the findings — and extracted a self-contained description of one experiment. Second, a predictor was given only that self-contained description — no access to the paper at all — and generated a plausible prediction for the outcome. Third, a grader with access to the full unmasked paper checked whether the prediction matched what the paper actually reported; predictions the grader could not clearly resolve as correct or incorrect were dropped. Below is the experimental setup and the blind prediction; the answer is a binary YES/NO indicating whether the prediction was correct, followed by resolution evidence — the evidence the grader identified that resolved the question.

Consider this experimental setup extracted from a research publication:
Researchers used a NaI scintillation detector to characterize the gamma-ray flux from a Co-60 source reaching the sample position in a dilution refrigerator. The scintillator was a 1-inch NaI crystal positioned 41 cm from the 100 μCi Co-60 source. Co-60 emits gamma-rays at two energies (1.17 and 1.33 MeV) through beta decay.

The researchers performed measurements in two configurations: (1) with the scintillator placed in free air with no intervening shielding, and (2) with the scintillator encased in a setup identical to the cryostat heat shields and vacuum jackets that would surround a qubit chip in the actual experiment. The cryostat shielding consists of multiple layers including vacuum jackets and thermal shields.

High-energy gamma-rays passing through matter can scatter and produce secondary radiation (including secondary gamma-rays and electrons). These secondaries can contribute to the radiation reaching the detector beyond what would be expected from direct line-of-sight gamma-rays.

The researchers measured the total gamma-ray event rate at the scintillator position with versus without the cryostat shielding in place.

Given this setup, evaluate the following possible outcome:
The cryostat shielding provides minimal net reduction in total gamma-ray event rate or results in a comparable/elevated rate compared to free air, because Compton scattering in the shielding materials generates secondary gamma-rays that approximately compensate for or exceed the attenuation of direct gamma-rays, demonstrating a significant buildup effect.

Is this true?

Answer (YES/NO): YES